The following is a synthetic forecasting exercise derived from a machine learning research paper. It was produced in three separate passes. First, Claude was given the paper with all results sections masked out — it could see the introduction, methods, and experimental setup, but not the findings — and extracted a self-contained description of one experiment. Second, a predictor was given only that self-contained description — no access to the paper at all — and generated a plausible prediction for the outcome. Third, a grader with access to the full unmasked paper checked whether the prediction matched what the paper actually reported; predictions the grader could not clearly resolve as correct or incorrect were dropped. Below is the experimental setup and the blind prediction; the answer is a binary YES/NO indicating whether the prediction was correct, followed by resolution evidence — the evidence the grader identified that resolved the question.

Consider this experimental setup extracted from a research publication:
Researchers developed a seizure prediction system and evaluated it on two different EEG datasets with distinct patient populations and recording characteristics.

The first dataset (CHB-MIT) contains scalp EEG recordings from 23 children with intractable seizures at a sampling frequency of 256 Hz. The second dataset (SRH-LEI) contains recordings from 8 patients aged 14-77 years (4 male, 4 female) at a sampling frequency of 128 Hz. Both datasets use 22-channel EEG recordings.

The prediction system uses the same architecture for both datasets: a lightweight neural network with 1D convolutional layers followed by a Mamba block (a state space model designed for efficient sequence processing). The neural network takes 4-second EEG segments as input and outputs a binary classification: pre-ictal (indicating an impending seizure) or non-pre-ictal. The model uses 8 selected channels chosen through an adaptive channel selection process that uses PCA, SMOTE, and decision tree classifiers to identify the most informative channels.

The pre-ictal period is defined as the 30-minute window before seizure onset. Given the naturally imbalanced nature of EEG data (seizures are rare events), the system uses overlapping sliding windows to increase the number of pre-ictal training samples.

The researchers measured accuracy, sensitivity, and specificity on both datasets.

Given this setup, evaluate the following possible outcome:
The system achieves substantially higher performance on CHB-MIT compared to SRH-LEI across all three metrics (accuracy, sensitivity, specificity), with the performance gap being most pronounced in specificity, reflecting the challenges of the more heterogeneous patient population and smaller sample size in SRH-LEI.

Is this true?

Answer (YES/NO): NO